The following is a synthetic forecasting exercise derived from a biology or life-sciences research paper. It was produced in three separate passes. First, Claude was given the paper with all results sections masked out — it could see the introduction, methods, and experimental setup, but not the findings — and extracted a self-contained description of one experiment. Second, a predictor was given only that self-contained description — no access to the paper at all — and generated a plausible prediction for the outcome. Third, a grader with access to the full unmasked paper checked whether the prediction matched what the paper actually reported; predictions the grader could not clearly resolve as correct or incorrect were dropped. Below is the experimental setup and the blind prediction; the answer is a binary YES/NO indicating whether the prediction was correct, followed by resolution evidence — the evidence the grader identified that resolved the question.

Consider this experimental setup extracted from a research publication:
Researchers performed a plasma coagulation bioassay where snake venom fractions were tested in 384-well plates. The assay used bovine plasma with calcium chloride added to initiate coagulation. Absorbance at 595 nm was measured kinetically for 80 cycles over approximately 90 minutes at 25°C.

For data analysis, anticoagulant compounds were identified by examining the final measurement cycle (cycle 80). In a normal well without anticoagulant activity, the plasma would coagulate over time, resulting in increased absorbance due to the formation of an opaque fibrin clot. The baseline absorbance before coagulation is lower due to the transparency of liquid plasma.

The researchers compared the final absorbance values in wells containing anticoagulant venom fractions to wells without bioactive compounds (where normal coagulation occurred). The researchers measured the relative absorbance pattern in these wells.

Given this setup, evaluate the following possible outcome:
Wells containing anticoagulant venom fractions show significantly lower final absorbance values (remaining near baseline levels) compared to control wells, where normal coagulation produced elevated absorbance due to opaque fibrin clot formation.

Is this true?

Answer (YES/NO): YES